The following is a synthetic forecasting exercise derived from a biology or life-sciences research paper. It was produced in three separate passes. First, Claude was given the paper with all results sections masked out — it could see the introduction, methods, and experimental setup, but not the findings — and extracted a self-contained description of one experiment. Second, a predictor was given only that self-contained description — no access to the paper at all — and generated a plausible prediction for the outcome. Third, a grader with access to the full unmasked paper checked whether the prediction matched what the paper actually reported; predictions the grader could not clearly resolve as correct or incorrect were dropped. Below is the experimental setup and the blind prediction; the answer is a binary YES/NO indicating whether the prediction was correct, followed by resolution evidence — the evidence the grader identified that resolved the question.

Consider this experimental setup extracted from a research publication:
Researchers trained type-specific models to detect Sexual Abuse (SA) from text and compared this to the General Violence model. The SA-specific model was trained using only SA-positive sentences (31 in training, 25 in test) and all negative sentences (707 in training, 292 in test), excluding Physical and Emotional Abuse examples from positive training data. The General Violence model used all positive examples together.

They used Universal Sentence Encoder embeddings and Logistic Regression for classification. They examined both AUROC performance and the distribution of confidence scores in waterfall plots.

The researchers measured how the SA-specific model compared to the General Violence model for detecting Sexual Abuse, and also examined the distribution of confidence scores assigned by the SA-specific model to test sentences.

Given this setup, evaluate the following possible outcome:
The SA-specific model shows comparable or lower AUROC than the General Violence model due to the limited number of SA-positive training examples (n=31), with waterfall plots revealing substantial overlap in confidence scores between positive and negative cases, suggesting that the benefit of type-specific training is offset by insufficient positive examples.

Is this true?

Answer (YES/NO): NO